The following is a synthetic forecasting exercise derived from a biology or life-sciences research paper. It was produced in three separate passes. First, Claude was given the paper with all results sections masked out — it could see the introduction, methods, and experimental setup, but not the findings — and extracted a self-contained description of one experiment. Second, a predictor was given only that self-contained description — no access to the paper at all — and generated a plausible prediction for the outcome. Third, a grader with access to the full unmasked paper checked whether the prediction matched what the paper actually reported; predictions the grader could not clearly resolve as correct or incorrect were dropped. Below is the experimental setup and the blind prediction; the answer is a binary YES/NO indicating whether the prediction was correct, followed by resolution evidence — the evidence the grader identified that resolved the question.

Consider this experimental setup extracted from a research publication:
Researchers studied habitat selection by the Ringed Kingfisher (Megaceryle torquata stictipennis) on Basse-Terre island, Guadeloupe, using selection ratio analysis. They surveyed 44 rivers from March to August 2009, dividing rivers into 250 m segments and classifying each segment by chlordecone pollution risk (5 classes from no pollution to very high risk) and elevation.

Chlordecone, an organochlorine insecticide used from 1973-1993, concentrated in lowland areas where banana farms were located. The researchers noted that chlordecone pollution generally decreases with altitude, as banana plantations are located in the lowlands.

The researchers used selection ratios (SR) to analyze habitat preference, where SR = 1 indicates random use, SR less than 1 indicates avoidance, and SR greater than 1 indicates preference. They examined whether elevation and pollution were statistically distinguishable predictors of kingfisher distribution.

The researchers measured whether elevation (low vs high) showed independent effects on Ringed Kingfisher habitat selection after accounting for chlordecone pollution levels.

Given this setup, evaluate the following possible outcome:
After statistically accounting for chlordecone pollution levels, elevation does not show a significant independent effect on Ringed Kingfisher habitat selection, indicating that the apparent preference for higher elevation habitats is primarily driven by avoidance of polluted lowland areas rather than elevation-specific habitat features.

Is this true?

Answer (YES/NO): NO